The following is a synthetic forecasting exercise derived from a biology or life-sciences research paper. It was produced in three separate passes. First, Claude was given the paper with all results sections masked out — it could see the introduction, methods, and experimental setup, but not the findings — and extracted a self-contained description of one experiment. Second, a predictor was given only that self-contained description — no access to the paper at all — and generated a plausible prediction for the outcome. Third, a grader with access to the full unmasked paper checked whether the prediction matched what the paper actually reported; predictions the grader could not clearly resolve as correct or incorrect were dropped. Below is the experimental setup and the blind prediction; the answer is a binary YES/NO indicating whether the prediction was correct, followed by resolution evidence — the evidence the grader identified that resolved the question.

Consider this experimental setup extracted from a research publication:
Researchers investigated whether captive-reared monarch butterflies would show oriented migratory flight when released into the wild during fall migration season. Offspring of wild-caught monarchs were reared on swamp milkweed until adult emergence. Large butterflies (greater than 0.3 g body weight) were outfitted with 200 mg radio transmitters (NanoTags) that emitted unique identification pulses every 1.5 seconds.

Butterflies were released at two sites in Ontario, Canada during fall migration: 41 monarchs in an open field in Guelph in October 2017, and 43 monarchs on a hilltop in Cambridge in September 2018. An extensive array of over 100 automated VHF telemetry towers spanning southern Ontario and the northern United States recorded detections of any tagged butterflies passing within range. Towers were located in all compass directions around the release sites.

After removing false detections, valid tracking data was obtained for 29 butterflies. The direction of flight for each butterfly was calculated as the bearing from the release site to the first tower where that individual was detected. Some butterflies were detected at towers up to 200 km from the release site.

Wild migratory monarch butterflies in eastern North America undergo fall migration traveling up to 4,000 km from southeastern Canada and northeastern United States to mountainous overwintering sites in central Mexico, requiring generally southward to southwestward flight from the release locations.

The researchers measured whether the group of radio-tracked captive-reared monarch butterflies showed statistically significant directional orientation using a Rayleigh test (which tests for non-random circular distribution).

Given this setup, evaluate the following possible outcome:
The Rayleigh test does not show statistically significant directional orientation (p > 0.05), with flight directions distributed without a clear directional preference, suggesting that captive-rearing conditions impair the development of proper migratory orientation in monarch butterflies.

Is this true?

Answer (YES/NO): NO